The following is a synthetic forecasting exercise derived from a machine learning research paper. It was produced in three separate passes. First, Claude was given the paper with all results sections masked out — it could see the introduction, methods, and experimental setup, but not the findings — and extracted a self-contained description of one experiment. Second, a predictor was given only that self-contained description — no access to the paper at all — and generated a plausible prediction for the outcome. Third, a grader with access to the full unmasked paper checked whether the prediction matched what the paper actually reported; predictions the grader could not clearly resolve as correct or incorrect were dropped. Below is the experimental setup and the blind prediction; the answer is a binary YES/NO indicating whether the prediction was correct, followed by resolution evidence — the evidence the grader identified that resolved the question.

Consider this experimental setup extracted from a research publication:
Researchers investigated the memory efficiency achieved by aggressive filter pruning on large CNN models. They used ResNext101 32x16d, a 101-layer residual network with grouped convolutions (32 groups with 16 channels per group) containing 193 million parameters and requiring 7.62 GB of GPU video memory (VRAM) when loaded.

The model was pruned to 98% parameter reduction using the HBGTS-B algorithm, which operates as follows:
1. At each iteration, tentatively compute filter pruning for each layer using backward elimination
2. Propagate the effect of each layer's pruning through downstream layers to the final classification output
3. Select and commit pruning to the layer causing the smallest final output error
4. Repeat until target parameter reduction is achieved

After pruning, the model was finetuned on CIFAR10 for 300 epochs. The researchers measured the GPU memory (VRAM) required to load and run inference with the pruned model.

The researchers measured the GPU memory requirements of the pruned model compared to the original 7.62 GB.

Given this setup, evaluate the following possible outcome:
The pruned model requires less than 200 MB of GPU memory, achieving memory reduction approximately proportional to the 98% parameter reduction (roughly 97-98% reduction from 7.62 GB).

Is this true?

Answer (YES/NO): NO